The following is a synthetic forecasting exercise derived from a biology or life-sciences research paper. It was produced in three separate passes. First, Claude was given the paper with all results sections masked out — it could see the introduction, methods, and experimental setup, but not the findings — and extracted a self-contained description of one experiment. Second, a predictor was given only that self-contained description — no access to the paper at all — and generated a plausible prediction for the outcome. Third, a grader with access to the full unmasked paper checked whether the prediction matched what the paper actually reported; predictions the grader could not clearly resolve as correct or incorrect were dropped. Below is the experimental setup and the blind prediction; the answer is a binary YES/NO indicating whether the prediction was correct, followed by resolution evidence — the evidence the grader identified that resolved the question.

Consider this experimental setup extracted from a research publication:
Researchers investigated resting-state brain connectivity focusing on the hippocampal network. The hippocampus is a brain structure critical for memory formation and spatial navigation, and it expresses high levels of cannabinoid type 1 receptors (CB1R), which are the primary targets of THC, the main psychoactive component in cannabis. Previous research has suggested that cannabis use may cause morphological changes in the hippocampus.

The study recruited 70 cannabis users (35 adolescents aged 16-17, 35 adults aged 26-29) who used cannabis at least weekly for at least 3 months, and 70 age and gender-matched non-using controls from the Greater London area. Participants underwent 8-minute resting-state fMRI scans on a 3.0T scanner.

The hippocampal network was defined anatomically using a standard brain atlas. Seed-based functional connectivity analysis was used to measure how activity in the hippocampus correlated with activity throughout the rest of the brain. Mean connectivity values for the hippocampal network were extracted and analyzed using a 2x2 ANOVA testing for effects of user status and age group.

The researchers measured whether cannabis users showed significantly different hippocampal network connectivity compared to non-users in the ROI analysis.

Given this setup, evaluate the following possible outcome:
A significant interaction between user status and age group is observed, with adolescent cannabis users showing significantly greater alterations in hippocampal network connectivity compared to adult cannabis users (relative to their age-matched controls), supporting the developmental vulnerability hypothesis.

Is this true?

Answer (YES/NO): NO